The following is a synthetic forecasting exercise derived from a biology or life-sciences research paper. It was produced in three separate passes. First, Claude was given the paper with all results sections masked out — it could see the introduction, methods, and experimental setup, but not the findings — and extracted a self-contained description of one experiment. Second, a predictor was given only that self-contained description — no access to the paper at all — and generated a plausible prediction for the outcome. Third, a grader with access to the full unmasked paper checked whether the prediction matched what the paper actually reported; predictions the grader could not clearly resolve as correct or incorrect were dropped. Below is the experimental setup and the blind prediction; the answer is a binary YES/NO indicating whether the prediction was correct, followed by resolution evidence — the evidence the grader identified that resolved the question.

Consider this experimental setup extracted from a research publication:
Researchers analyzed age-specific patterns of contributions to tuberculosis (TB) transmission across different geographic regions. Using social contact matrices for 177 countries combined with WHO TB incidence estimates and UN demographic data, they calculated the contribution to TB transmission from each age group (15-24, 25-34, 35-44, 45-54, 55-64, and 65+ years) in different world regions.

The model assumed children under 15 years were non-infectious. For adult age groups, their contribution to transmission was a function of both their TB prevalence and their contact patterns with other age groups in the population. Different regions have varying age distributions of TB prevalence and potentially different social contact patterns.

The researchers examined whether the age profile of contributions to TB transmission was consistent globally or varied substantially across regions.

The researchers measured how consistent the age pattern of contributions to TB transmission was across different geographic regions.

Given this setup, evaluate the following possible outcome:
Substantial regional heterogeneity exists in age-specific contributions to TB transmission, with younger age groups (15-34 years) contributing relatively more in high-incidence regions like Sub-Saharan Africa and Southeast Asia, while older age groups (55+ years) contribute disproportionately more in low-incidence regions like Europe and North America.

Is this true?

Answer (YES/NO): NO